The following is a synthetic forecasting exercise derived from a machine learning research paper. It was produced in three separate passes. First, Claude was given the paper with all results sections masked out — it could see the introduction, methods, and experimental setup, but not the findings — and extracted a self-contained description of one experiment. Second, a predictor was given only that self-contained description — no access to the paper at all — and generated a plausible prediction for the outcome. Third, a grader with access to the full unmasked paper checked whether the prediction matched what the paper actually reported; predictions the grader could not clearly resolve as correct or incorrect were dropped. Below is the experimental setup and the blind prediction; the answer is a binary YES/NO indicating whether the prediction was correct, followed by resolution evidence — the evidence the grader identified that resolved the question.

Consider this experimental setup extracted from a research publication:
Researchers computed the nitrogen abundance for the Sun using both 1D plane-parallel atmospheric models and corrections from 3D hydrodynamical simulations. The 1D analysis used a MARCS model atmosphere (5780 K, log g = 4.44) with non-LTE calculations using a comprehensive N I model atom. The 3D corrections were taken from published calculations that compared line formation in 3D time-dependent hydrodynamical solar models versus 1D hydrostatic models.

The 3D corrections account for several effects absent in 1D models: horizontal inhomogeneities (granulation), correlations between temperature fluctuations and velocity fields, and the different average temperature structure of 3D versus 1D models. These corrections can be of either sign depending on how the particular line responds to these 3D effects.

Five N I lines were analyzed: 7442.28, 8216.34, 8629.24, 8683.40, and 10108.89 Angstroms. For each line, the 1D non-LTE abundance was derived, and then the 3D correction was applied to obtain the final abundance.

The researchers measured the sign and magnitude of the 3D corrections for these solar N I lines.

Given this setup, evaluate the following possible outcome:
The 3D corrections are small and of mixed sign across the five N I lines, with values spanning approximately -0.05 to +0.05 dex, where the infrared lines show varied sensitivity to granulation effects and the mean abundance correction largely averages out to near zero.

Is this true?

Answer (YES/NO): NO